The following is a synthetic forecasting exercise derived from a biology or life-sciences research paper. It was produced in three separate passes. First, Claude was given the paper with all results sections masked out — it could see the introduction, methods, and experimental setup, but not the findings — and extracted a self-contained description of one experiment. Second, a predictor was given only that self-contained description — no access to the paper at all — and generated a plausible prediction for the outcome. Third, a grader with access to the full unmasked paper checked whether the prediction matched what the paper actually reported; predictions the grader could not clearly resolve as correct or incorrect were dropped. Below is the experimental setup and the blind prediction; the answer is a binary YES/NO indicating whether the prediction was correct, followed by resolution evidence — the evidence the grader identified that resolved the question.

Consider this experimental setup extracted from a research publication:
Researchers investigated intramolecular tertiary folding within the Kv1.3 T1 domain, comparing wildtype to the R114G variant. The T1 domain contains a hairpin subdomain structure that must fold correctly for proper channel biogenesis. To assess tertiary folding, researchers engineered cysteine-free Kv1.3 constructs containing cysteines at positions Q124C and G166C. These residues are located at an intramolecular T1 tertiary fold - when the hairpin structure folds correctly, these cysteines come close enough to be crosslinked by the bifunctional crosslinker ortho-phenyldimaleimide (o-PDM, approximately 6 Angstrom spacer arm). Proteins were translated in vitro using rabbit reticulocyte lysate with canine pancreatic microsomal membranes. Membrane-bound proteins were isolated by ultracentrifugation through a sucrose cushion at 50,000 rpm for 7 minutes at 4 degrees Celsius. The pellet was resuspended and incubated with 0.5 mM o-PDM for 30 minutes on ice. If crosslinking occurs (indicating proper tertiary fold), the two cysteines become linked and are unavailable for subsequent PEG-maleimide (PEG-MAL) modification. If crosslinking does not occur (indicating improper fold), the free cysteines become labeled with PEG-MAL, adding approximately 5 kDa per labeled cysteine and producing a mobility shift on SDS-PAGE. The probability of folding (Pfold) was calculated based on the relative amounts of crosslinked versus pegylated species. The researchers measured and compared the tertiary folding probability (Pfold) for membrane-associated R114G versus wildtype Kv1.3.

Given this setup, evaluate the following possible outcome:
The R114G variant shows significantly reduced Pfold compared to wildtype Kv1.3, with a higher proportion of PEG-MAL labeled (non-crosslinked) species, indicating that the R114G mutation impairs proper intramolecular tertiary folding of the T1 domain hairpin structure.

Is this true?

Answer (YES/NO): YES